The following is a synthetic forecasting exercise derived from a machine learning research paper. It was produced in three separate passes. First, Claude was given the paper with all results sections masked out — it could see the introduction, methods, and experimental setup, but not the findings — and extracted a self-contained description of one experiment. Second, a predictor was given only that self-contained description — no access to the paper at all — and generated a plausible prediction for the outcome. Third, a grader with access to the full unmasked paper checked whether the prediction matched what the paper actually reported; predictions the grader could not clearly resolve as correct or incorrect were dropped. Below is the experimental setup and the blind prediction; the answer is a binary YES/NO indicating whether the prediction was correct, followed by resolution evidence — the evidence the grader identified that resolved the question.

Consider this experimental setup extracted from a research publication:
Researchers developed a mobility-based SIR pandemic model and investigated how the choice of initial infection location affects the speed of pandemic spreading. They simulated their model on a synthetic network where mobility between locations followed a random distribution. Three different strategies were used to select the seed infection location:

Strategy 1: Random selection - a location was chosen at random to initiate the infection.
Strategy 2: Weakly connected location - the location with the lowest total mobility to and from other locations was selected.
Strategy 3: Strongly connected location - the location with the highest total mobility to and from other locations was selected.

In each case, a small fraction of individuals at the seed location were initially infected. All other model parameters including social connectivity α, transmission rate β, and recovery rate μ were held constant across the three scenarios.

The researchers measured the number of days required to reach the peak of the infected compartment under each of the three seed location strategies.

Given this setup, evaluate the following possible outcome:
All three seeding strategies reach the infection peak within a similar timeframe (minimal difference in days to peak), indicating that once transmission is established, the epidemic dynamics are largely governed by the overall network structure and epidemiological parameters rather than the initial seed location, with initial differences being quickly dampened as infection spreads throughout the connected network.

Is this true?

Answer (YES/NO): NO